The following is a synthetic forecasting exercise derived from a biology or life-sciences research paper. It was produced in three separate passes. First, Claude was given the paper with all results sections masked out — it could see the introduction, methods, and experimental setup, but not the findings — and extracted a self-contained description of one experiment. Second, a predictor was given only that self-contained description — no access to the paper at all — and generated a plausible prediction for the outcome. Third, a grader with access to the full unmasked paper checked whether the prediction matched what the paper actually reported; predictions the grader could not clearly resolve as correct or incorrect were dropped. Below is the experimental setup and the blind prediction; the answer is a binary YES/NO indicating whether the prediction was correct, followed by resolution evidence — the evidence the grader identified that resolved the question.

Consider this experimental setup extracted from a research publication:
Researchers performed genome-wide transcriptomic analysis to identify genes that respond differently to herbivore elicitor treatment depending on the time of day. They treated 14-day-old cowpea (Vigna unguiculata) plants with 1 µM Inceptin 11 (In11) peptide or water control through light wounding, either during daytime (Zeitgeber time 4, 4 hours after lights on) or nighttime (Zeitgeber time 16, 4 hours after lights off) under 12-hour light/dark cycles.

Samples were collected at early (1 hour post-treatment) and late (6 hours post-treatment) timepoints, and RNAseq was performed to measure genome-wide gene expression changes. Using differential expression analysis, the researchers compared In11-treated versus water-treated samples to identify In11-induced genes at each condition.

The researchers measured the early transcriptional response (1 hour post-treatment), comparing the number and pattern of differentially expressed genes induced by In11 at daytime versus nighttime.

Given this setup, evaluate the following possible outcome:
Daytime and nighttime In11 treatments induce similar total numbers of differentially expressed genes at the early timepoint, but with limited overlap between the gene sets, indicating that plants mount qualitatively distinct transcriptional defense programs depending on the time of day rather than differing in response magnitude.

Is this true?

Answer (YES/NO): NO